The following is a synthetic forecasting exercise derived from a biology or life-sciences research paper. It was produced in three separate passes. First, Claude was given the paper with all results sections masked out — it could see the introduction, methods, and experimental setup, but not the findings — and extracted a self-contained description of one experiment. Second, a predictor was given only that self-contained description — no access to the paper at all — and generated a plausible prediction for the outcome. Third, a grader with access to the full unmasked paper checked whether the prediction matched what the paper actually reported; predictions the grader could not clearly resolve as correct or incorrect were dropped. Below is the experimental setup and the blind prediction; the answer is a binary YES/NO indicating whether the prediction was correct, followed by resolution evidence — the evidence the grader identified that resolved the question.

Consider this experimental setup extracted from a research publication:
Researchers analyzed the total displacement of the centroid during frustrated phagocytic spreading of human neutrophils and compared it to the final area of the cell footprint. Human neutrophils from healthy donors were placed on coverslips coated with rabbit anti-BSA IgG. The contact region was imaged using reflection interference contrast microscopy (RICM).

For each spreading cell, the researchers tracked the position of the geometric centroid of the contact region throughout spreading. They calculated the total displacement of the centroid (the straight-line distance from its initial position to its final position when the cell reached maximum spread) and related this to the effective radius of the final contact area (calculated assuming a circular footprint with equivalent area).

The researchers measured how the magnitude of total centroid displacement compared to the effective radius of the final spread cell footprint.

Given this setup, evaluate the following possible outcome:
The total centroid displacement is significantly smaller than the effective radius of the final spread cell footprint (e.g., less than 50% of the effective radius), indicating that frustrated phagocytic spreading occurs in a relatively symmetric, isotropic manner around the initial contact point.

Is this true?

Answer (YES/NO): YES